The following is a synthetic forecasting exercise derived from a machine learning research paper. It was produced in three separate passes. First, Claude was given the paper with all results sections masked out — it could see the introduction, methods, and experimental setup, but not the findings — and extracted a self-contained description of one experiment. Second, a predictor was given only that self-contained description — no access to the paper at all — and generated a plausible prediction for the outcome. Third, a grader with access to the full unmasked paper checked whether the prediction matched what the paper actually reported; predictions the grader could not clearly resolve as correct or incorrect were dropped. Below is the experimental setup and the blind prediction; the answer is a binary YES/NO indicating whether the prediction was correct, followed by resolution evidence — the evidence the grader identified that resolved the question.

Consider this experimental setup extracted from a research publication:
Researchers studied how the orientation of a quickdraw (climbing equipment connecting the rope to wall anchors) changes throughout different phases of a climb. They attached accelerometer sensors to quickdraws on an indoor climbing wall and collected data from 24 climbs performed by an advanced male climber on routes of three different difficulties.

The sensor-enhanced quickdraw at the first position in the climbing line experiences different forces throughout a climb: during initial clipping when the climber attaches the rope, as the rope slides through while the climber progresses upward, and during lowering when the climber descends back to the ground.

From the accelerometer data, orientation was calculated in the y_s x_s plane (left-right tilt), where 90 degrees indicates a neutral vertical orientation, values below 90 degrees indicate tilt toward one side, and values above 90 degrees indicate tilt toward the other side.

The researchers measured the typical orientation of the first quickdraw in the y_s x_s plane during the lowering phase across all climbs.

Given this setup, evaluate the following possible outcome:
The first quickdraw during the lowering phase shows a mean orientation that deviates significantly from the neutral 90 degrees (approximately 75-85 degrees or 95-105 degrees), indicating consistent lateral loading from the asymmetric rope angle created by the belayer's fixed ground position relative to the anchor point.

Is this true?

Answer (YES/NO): NO